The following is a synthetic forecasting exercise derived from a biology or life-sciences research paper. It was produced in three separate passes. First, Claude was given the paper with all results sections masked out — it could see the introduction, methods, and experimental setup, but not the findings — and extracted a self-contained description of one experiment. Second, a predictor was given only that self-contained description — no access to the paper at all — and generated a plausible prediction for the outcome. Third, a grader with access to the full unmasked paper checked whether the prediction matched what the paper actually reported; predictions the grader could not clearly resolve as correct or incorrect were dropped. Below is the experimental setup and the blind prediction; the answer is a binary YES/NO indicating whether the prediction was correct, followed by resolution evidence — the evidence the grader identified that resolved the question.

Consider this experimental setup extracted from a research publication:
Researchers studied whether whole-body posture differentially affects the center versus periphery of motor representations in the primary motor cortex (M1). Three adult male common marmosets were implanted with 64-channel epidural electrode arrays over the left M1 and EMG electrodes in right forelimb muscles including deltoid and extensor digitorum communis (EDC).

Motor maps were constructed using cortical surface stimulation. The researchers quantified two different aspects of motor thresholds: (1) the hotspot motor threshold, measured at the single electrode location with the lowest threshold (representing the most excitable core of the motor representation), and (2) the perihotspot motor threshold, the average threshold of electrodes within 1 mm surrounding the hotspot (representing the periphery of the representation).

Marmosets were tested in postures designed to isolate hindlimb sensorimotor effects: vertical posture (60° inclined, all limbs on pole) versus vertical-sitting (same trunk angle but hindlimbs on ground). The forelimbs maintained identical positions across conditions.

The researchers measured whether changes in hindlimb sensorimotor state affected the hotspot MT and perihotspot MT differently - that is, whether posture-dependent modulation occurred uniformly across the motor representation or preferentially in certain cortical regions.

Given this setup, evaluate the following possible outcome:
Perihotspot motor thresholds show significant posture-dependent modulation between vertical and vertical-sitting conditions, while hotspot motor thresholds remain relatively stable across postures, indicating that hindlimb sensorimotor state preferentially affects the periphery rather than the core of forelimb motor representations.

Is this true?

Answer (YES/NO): YES